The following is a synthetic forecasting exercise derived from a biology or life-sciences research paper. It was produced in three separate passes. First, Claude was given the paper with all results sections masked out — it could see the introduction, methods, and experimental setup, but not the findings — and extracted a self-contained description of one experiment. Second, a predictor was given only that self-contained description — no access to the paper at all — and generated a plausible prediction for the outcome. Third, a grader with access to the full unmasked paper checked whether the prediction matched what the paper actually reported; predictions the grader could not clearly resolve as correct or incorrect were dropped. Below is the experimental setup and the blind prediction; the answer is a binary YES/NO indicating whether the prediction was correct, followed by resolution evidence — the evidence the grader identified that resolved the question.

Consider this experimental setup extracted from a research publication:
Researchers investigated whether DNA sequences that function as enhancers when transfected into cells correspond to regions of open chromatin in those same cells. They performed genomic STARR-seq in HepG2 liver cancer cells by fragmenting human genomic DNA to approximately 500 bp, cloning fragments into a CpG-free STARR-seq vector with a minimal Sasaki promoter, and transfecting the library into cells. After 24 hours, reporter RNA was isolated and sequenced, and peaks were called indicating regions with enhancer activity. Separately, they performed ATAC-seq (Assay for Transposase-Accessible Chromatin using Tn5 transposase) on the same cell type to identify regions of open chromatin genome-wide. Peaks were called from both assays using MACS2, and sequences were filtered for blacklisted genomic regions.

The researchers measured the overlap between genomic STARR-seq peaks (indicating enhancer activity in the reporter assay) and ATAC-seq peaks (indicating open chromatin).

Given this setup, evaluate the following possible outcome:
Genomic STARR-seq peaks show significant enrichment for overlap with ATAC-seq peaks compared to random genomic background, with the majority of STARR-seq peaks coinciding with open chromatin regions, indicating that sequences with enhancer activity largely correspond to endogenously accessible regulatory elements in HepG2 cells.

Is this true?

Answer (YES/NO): NO